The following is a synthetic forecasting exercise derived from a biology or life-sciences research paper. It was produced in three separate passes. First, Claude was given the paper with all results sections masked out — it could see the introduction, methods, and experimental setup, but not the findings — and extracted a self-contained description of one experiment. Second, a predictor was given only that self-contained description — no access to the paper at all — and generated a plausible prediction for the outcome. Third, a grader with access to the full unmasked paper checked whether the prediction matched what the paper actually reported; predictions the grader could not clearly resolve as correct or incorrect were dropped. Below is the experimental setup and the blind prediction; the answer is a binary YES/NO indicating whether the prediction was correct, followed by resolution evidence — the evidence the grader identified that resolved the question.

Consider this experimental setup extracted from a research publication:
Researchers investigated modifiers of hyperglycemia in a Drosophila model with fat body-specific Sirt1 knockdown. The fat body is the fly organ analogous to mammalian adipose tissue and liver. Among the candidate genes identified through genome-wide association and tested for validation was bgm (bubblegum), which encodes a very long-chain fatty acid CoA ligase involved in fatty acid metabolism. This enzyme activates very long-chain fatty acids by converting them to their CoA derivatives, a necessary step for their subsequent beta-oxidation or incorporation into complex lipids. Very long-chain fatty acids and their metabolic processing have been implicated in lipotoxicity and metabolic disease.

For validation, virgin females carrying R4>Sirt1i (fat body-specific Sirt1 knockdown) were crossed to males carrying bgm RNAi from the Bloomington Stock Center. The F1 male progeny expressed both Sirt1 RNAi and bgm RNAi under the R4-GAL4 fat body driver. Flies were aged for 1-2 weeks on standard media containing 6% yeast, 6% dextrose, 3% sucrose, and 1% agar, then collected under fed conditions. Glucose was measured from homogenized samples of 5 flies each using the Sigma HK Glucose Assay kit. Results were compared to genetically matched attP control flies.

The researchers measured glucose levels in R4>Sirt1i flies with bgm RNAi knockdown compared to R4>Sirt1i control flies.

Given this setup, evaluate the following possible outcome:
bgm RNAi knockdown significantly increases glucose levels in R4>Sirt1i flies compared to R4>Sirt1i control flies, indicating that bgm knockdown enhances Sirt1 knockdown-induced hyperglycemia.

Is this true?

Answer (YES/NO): NO